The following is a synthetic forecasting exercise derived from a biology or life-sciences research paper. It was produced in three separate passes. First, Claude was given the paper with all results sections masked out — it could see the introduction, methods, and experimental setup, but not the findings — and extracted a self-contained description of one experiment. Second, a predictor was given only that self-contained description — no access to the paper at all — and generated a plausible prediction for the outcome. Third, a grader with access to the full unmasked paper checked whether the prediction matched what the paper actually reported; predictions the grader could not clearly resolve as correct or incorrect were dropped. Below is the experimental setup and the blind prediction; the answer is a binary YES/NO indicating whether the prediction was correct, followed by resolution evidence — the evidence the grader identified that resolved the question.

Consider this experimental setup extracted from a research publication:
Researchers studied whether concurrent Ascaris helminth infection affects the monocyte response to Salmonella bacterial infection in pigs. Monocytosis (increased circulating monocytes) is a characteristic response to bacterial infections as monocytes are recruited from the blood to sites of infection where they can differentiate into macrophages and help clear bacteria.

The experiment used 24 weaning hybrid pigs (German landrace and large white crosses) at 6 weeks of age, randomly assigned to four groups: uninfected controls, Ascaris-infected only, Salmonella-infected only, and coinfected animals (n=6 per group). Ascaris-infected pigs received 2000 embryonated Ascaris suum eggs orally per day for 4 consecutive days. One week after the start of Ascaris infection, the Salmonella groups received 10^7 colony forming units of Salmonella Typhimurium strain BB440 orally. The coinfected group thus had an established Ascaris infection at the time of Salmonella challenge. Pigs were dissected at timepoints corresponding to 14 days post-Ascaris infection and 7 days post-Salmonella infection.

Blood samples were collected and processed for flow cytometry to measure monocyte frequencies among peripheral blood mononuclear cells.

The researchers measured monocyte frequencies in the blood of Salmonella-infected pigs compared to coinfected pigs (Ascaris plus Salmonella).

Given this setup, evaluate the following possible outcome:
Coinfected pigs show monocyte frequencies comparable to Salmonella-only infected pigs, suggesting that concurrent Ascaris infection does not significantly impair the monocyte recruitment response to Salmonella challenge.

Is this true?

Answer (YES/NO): NO